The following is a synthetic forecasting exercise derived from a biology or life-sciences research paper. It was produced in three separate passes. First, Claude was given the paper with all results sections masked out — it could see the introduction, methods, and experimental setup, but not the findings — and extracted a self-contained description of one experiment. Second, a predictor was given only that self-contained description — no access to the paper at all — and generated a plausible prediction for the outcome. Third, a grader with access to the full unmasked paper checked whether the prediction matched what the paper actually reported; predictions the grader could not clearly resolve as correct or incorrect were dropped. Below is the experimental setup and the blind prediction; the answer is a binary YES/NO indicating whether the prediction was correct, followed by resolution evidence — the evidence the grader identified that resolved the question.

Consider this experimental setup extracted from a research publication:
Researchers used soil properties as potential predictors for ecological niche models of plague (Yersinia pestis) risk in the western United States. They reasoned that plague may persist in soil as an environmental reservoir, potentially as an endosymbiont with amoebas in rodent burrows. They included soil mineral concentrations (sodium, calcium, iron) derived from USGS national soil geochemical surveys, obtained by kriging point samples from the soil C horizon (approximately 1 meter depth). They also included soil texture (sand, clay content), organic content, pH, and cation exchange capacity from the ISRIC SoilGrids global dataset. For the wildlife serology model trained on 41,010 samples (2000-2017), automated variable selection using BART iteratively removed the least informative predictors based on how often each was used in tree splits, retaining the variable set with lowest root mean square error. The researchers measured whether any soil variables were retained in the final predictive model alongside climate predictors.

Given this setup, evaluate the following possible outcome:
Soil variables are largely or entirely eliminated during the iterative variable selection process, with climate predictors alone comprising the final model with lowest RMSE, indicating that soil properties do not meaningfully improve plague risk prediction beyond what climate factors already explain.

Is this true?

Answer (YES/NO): NO